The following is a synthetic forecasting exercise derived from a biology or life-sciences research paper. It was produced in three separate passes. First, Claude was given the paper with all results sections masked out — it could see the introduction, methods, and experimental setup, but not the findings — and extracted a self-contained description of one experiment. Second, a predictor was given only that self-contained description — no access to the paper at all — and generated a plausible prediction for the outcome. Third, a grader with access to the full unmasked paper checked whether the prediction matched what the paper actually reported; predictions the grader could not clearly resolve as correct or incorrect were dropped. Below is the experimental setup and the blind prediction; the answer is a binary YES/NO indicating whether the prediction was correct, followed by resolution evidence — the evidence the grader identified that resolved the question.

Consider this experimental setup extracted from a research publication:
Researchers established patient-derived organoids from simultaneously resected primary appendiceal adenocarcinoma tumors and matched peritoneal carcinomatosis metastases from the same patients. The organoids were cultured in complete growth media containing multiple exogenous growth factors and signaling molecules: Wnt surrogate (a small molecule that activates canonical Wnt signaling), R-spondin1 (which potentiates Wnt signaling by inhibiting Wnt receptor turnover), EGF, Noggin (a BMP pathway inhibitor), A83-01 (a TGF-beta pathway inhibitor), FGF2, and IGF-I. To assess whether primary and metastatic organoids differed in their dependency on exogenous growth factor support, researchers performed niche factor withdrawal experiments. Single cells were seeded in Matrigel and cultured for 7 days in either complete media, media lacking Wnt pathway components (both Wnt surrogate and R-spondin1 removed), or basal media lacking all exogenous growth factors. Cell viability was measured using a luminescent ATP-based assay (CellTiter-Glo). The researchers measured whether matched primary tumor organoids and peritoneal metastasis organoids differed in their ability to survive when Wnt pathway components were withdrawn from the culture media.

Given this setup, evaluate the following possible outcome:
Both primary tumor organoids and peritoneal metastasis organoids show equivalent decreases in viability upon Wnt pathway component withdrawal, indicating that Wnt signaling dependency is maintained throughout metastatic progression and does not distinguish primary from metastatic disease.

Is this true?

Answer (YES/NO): YES